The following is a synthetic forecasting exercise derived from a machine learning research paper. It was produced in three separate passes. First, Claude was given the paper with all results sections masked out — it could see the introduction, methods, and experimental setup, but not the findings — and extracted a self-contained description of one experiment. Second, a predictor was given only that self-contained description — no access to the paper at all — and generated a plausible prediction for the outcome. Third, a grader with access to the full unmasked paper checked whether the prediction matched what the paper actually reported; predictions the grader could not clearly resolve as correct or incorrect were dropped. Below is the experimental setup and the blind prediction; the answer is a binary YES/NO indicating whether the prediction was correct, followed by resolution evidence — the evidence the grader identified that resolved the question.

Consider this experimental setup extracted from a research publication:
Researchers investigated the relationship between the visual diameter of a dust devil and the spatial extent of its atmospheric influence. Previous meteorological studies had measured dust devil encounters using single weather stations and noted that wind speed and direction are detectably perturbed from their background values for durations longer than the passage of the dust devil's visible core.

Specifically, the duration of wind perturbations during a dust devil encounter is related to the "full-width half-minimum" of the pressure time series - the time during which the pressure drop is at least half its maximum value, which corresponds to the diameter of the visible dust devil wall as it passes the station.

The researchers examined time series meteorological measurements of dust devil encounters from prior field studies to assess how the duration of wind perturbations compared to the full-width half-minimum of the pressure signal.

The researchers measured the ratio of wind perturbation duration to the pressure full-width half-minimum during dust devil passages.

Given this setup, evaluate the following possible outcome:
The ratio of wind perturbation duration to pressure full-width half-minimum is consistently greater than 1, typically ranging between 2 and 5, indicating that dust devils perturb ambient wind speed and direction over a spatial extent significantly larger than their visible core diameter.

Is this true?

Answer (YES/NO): NO